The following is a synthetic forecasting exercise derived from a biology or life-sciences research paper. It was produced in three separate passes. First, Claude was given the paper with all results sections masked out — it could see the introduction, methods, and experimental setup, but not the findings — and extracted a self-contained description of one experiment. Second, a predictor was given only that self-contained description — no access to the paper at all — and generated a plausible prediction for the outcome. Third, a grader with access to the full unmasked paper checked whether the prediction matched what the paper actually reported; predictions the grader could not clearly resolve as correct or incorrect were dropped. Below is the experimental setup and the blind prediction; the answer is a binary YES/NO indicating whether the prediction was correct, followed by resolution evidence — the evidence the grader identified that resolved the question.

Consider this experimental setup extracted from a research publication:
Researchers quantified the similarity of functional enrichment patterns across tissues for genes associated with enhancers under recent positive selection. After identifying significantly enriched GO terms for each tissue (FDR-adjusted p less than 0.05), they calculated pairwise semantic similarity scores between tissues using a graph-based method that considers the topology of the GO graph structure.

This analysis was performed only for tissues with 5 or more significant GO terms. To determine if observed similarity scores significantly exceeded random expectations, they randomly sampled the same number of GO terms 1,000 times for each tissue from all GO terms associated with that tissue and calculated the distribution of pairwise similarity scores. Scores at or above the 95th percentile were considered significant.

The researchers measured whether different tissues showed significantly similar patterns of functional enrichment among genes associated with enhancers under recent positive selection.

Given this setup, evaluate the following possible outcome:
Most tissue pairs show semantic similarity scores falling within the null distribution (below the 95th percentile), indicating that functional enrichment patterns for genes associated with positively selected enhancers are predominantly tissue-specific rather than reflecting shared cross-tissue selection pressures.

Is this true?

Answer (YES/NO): NO